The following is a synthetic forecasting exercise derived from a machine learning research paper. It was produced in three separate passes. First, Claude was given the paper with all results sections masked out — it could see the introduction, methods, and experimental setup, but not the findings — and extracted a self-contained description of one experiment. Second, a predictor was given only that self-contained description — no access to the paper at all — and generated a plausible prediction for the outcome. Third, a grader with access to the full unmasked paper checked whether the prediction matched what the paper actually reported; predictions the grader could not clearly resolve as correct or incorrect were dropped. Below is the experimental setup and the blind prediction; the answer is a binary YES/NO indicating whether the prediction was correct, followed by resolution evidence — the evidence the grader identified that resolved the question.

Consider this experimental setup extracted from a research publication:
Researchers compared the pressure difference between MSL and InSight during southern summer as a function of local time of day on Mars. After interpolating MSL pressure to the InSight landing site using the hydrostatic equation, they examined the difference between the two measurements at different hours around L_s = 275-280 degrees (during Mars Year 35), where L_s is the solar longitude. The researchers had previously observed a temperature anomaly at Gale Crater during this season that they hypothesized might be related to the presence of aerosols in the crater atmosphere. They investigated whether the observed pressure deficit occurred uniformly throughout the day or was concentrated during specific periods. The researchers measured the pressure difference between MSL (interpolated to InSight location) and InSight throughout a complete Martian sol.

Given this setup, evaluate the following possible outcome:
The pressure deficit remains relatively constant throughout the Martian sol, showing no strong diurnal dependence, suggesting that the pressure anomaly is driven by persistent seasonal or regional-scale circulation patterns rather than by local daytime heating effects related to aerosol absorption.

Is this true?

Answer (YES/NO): NO